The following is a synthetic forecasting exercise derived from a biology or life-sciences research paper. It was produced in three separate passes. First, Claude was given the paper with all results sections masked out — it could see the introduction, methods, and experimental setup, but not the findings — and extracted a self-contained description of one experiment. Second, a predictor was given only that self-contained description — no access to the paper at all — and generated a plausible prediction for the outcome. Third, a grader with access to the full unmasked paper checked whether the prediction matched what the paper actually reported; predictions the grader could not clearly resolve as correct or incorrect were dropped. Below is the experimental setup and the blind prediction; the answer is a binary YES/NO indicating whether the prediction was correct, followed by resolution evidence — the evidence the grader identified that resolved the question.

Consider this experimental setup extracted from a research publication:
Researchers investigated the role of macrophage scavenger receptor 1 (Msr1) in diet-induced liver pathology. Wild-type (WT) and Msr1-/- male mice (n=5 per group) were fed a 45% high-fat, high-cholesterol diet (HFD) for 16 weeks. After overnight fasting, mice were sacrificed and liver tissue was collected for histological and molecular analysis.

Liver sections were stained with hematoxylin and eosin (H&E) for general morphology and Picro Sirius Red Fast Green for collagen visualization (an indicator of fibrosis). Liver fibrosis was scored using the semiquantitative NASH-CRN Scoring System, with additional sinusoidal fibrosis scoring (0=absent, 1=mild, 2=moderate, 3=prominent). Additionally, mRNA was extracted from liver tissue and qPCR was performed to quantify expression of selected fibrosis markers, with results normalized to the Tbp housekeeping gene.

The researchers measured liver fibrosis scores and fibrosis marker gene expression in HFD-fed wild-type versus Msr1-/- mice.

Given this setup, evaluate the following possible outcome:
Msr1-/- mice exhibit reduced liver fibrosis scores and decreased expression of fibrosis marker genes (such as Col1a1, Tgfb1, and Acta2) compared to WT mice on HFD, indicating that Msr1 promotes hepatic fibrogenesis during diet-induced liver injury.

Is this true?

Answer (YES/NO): YES